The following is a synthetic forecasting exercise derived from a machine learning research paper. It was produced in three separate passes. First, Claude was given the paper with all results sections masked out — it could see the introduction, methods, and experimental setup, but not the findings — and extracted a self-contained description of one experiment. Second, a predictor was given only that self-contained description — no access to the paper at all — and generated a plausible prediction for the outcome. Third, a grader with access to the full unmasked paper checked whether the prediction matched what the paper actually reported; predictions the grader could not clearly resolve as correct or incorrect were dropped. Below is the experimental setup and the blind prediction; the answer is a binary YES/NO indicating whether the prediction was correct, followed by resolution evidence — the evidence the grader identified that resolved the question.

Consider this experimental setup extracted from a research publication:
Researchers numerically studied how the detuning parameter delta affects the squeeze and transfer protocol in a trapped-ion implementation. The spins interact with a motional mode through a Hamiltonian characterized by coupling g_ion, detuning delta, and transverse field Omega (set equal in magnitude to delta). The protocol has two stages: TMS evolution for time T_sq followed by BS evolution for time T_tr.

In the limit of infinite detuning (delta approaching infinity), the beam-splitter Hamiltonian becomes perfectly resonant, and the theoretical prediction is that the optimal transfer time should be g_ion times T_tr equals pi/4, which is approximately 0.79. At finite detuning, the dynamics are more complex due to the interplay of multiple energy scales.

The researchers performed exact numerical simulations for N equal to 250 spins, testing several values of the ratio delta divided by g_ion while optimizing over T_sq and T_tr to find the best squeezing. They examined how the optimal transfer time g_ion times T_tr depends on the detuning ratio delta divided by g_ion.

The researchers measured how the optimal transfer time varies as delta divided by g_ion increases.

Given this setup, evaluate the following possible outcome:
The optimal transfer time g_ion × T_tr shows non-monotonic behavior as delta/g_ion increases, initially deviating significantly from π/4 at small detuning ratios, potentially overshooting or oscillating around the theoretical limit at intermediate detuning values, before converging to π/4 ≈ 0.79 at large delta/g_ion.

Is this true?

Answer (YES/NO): NO